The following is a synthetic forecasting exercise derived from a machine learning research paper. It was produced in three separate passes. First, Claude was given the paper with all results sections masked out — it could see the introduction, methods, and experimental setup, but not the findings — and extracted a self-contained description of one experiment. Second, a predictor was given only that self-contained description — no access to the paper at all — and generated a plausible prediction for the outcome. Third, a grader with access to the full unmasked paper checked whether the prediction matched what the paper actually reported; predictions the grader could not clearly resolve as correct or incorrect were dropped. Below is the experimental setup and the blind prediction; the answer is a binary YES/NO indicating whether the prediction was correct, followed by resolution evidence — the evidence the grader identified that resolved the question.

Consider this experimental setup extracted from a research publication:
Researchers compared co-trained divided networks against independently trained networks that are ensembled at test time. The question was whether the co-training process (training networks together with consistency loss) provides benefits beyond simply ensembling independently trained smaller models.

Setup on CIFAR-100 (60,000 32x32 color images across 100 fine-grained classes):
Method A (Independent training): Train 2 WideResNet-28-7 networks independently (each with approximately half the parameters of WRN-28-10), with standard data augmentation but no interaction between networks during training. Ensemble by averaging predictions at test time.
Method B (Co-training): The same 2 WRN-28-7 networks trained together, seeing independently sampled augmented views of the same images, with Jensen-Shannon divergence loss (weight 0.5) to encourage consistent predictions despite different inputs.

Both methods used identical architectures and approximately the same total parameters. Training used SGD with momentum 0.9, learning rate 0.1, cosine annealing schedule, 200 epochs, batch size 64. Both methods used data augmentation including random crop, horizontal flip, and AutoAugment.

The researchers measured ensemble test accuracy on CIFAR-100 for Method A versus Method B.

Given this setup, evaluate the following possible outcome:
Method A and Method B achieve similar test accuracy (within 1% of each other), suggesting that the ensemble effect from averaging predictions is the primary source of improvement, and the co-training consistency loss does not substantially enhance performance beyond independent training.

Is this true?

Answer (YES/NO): YES